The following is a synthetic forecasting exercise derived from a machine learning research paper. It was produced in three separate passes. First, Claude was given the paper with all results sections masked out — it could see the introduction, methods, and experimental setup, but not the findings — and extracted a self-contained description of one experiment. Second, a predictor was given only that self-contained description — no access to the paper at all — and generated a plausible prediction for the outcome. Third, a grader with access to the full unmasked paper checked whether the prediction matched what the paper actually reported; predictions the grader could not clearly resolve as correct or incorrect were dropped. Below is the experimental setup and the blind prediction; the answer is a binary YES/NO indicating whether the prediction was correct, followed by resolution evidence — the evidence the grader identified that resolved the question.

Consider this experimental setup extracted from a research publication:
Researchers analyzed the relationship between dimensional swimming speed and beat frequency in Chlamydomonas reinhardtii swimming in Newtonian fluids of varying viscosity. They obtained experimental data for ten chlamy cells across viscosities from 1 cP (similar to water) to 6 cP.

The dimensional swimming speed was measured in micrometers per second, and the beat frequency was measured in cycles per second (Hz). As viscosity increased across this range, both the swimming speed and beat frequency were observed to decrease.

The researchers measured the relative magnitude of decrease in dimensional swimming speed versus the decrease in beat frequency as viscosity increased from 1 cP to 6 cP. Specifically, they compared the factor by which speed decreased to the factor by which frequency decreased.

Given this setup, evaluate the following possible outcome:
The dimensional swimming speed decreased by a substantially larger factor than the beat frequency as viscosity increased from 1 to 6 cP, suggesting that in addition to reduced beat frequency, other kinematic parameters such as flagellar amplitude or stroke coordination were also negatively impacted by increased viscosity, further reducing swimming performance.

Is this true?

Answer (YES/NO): YES